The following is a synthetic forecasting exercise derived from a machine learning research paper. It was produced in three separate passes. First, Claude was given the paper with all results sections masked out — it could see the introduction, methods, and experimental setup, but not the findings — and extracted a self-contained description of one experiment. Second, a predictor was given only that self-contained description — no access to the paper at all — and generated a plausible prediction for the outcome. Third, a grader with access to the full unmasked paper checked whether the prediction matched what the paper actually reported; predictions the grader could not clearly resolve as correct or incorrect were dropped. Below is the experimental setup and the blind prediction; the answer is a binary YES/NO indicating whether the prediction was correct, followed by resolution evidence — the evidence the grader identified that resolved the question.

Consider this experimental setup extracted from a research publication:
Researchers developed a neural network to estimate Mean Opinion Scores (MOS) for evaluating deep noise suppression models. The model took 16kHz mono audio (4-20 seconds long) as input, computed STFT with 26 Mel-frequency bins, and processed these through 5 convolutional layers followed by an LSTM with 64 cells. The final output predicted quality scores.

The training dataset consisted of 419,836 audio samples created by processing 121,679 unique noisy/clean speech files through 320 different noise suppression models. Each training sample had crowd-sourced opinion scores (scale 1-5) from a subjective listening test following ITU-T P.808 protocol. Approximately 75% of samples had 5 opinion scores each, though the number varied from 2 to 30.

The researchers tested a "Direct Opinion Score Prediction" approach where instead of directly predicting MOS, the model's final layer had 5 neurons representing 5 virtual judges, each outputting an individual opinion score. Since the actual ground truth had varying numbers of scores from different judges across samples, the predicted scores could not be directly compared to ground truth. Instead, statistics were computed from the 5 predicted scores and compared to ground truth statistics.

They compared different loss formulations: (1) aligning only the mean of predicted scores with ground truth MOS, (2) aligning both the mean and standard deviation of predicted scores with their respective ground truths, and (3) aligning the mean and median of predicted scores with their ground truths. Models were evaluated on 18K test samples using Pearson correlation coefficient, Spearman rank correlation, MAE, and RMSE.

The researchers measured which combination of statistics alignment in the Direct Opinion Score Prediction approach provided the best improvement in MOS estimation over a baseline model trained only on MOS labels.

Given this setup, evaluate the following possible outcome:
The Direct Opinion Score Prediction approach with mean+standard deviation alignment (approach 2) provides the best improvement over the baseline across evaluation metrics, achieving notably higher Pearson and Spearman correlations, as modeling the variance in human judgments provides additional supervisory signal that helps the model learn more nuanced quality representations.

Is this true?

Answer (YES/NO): YES